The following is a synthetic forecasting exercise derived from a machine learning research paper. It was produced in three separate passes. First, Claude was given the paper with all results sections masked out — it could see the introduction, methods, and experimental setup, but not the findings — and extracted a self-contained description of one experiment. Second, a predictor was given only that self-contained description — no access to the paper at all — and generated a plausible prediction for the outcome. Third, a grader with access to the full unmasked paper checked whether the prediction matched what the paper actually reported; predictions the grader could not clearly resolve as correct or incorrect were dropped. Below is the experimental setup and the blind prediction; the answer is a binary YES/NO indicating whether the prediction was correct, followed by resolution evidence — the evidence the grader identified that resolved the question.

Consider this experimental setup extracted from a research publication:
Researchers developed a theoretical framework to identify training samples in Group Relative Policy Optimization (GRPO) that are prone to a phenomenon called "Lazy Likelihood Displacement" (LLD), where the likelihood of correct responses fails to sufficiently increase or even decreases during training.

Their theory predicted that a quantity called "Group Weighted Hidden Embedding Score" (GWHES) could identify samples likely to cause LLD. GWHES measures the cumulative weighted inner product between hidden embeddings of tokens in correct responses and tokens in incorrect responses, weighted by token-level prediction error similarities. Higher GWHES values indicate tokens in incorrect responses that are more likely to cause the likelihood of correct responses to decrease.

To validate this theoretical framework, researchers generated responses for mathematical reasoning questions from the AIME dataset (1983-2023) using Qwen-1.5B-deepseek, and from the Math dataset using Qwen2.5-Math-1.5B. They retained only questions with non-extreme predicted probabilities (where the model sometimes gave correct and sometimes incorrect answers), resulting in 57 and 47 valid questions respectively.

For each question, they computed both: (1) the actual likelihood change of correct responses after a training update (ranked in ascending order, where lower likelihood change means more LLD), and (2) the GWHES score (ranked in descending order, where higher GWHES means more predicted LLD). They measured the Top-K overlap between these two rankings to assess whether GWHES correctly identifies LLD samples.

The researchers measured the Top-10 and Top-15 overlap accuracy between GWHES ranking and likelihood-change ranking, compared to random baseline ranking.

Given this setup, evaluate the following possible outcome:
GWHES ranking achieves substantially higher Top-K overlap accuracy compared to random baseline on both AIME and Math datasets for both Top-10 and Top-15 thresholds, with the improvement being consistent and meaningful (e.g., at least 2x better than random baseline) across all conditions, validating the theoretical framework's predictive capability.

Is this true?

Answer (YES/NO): YES